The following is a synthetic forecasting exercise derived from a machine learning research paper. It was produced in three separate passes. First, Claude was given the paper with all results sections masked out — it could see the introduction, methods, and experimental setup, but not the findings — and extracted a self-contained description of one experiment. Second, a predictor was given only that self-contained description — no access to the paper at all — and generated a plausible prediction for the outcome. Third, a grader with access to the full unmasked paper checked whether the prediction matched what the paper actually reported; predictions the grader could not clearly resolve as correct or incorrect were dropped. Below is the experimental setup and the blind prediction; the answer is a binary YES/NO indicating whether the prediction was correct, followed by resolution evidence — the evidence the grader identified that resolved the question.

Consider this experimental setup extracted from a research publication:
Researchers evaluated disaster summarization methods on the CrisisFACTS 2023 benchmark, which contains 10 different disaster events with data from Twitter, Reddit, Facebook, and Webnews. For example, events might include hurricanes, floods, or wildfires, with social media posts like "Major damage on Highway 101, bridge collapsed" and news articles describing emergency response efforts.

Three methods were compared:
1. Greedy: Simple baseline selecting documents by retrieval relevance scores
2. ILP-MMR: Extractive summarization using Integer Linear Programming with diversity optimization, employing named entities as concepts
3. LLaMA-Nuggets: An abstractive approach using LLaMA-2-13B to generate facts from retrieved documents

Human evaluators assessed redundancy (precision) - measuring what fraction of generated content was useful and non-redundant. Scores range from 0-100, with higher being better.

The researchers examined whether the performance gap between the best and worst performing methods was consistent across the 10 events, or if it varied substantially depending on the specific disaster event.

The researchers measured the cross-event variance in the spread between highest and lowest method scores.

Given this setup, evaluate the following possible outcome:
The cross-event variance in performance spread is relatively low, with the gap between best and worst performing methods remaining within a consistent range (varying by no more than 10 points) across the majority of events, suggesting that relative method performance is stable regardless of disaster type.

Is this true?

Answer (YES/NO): NO